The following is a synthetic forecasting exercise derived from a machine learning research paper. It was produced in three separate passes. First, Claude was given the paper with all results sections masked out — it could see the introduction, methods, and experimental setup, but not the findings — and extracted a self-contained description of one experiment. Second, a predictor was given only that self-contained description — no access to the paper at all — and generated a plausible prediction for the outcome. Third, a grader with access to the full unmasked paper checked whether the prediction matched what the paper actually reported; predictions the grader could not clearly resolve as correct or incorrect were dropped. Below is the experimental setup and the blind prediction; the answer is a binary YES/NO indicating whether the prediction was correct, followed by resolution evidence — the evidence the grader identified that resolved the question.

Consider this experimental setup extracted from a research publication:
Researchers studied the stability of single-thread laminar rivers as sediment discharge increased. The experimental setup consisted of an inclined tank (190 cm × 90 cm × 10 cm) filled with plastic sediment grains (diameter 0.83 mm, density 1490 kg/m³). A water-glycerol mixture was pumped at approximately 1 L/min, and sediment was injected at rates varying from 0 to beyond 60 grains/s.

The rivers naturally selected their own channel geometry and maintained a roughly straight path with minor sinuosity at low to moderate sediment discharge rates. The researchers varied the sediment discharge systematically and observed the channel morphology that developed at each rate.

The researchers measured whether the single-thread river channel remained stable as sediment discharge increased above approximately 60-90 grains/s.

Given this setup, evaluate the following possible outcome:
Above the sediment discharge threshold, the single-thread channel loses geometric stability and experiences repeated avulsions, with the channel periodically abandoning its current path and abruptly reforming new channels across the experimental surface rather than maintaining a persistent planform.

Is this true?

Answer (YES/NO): NO